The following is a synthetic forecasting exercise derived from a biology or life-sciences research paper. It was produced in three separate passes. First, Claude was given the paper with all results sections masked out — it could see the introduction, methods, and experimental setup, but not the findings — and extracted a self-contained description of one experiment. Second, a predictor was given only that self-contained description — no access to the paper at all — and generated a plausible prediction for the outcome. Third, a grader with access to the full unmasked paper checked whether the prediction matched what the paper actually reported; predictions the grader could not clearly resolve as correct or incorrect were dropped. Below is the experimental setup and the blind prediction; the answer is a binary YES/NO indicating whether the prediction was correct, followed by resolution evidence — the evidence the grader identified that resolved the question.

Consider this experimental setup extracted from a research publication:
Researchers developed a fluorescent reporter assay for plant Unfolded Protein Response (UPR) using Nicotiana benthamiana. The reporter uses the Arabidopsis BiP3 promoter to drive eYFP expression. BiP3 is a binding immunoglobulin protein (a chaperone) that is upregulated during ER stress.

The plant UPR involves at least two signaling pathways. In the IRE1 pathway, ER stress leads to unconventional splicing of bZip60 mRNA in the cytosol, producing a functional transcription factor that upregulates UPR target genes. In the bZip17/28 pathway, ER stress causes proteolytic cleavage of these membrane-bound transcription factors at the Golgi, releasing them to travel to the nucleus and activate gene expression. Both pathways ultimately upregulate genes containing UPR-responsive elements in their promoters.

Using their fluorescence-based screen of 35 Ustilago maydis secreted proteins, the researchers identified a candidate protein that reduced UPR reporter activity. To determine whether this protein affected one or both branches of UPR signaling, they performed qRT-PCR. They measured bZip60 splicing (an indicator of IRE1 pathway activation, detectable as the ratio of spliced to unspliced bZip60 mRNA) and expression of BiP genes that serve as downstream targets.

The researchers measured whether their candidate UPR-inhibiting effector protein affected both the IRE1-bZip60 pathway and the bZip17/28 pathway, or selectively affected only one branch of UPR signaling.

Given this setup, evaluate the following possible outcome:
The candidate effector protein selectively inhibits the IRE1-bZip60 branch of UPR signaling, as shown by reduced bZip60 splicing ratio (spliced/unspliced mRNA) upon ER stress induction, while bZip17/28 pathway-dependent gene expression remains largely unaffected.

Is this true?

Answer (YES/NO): NO